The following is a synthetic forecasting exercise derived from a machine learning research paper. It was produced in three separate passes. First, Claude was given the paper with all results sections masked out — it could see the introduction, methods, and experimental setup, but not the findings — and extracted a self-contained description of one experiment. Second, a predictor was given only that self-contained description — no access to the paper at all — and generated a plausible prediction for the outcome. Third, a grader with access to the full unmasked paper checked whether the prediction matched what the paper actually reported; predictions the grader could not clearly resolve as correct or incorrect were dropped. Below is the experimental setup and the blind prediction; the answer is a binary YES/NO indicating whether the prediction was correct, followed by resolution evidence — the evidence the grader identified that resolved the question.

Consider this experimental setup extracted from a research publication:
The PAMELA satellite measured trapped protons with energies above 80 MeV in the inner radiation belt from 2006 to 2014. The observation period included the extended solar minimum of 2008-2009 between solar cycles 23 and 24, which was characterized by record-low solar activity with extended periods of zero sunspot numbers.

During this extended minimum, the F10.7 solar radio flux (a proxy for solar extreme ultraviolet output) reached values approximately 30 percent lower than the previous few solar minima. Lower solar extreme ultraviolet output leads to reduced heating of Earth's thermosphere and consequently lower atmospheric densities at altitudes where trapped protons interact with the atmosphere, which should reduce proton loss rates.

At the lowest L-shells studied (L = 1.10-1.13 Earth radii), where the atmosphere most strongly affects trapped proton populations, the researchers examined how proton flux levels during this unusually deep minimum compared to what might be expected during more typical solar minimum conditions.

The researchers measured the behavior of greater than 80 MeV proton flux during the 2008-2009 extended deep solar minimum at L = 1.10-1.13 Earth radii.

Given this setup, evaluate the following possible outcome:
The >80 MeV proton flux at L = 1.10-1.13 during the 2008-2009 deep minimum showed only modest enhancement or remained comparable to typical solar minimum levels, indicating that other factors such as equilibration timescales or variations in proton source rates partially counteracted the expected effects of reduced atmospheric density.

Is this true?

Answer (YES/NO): NO